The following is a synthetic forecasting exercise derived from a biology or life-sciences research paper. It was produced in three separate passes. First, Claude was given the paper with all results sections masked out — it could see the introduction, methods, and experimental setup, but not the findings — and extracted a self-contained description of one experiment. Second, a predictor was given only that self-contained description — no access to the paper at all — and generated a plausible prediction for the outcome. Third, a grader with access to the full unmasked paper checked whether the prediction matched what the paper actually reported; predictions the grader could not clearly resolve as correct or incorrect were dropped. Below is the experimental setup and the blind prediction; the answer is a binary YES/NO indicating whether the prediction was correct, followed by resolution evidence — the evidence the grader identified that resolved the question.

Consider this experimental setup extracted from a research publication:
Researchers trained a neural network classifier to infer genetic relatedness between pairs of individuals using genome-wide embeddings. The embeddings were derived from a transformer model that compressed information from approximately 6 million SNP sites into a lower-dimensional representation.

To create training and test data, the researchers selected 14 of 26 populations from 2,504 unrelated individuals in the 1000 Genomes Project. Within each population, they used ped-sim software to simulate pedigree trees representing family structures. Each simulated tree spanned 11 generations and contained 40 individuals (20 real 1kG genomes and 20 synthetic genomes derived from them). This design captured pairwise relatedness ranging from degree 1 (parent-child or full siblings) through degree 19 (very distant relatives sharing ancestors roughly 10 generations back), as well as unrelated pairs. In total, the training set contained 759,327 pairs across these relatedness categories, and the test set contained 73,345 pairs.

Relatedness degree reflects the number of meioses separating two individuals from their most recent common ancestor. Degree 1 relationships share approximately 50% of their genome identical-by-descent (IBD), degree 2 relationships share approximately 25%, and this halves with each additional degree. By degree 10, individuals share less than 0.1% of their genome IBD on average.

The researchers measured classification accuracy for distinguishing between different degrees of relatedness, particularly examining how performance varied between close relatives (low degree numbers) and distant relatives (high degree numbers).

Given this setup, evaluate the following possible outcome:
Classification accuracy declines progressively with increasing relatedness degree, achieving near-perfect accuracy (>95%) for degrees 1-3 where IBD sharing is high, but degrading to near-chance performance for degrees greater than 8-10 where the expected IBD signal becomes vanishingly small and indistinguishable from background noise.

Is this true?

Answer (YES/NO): NO